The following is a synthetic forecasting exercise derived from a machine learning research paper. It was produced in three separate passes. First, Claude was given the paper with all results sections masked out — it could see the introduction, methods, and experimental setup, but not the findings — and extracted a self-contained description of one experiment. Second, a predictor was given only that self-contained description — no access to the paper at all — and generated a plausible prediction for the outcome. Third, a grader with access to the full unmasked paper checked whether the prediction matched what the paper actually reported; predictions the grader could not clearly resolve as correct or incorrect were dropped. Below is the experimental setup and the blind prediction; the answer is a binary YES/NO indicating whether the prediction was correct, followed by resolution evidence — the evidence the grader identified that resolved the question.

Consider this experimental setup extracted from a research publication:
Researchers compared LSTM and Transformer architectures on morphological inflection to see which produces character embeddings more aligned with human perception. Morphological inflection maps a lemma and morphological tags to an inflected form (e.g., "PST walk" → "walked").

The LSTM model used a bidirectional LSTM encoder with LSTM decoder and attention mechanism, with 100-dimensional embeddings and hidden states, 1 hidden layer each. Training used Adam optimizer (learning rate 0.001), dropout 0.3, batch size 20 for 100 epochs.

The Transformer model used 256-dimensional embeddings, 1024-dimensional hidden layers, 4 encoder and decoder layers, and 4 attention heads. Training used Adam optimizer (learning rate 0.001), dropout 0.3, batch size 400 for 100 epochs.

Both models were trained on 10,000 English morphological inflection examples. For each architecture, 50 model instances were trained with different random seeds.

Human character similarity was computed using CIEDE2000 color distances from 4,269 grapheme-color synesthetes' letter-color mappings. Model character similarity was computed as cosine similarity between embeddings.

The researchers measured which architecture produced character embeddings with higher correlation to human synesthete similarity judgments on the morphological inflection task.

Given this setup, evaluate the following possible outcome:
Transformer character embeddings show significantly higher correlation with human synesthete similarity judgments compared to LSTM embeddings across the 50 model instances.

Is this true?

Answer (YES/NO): NO